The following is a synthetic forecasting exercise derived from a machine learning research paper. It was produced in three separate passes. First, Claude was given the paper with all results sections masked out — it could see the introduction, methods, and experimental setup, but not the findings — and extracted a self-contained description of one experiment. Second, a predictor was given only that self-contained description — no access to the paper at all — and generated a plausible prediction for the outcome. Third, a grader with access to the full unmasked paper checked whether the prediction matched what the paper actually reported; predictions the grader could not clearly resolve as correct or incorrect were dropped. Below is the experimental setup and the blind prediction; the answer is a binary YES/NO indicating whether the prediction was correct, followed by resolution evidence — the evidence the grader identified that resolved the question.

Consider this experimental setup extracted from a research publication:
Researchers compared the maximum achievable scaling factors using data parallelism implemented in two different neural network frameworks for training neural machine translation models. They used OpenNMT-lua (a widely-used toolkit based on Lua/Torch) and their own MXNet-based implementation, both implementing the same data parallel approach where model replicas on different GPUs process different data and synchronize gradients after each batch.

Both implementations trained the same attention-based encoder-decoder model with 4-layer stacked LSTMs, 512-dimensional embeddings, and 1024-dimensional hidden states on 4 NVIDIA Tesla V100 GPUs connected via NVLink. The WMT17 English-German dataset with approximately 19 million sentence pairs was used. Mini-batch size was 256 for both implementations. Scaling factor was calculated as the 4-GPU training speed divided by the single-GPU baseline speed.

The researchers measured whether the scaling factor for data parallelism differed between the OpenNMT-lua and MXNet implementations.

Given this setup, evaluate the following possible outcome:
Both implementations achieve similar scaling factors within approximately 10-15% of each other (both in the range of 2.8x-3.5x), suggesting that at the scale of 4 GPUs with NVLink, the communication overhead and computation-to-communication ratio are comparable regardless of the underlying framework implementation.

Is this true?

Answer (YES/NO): NO